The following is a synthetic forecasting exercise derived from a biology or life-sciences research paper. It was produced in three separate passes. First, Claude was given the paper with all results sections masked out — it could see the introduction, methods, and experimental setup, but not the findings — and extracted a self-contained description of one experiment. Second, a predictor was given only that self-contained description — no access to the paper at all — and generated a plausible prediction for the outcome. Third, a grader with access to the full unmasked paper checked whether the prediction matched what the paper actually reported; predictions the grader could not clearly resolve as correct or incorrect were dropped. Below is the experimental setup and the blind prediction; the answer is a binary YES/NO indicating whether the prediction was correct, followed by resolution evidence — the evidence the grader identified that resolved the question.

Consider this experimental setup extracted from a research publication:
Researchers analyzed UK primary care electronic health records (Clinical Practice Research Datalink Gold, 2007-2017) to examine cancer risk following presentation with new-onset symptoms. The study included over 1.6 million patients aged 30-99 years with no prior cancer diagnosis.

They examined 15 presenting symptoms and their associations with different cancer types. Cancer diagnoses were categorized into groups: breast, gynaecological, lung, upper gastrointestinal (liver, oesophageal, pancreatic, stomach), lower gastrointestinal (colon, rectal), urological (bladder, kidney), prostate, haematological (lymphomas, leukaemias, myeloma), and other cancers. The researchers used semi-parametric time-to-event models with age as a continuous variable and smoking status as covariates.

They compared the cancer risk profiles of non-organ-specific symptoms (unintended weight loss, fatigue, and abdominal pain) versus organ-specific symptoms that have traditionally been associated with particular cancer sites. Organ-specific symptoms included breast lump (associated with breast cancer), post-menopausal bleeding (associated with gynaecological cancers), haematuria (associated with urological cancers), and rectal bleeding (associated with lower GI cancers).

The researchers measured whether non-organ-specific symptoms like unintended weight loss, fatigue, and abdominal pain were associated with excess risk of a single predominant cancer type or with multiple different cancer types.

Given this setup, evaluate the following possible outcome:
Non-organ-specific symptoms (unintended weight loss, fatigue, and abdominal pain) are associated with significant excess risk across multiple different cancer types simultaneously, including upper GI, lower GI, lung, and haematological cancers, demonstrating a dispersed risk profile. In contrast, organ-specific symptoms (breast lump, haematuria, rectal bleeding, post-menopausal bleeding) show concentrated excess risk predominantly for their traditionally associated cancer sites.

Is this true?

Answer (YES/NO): YES